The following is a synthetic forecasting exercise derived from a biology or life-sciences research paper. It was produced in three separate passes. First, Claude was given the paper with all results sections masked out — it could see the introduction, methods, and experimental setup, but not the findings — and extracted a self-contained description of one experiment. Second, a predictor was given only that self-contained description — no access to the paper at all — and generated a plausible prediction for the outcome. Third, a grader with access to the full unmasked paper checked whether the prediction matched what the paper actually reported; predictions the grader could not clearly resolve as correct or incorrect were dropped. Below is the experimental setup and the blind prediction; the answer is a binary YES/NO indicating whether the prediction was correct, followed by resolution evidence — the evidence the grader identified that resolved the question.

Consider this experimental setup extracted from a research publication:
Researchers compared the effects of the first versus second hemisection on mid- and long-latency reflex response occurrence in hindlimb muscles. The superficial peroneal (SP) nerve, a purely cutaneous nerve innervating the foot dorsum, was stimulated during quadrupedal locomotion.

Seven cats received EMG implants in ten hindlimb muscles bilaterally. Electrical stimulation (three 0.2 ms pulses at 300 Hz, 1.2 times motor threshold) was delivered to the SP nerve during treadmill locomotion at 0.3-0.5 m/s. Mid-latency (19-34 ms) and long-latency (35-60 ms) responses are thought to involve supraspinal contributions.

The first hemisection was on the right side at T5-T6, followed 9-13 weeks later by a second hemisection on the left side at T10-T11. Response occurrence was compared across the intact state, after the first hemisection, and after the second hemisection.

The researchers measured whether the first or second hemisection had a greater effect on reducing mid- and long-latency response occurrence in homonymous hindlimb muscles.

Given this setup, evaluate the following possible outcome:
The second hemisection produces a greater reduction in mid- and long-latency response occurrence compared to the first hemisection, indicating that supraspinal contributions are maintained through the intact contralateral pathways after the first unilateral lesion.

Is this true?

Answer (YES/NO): NO